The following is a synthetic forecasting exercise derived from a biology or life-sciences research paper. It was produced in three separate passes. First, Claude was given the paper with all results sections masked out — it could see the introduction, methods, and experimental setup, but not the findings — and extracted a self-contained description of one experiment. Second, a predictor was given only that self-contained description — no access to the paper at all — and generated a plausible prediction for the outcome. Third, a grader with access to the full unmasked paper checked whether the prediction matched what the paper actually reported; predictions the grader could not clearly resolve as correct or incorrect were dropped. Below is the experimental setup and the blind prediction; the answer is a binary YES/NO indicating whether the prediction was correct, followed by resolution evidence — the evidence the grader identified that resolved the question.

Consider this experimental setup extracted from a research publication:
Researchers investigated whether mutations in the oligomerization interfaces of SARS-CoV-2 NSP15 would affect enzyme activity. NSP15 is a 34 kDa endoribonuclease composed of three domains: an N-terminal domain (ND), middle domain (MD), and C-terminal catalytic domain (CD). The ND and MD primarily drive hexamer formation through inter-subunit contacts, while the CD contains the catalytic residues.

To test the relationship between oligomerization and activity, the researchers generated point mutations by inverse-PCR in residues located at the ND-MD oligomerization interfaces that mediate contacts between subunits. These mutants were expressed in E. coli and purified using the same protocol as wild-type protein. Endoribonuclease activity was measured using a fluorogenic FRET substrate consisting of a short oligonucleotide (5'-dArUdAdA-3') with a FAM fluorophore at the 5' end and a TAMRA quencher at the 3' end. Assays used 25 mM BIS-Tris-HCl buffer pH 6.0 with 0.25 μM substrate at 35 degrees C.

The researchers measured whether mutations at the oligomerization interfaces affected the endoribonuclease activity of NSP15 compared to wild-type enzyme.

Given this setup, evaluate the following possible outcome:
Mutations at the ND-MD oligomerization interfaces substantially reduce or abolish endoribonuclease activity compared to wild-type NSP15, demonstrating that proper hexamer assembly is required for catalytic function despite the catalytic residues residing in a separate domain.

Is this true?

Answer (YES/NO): NO